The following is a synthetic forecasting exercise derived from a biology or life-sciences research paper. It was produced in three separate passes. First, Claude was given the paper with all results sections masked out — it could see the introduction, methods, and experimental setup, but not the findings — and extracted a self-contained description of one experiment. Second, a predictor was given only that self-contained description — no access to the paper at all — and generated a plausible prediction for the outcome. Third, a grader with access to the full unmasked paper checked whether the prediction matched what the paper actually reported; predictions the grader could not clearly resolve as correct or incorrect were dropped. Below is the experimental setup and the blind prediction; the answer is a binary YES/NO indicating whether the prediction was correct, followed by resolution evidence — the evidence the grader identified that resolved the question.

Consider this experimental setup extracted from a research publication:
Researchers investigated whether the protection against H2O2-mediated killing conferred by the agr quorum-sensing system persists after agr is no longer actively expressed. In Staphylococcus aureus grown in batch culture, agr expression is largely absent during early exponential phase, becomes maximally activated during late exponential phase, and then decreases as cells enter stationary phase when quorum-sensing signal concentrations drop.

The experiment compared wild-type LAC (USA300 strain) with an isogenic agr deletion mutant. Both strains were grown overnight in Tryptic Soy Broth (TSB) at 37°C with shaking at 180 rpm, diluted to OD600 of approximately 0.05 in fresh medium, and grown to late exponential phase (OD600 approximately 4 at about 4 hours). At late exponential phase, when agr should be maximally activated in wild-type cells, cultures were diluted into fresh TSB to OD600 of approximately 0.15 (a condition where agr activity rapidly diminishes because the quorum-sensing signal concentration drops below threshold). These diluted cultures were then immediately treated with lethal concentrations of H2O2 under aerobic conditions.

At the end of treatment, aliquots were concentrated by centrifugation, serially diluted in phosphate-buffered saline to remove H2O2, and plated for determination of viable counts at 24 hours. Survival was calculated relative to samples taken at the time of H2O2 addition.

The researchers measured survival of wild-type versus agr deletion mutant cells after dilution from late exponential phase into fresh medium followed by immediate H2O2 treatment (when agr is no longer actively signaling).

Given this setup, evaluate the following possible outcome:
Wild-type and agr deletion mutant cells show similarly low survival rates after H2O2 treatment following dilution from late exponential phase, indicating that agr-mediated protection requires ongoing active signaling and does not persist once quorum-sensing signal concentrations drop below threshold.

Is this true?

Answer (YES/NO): NO